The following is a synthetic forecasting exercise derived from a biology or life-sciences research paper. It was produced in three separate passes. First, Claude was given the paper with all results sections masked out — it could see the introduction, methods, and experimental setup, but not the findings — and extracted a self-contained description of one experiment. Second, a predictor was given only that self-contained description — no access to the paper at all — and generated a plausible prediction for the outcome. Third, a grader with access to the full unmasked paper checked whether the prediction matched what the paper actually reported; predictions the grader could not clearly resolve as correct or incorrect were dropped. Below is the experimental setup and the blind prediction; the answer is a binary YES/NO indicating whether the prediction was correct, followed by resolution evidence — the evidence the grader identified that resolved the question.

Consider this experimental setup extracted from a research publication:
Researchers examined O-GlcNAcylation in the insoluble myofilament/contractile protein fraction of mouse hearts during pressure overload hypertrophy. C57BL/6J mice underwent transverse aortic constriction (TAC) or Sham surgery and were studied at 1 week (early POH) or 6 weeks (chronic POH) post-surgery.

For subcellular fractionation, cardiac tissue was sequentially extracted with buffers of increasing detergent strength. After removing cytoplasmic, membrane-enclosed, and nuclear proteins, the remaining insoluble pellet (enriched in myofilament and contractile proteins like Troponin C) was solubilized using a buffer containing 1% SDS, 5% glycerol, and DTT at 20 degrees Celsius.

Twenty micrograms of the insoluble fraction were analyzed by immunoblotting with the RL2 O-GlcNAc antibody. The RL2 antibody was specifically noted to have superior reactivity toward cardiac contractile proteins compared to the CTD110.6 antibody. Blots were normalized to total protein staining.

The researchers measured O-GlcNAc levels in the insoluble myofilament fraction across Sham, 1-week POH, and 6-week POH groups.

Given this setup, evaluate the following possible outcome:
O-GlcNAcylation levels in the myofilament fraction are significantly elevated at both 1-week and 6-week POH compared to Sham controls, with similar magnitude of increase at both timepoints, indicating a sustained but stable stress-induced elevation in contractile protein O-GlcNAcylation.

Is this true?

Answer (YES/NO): NO